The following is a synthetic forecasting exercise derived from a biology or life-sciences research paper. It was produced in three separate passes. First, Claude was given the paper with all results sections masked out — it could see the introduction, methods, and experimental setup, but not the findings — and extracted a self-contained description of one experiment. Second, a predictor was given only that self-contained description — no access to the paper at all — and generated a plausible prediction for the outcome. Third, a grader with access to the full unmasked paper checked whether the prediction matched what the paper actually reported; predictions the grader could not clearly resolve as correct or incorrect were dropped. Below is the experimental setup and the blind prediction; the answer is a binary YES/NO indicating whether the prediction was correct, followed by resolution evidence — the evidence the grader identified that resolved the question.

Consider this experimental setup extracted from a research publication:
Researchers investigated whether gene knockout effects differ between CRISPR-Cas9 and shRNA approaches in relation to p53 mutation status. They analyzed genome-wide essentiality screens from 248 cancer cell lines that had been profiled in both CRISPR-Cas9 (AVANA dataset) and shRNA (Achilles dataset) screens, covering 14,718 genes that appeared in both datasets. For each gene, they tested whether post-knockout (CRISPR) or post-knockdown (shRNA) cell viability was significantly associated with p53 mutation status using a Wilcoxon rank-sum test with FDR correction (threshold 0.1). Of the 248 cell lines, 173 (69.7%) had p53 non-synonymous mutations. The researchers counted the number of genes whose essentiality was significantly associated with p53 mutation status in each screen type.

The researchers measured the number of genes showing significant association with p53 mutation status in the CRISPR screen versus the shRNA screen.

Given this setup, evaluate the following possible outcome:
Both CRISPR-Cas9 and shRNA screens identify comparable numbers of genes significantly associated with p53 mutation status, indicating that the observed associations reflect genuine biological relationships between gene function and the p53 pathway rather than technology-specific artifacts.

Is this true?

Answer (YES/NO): NO